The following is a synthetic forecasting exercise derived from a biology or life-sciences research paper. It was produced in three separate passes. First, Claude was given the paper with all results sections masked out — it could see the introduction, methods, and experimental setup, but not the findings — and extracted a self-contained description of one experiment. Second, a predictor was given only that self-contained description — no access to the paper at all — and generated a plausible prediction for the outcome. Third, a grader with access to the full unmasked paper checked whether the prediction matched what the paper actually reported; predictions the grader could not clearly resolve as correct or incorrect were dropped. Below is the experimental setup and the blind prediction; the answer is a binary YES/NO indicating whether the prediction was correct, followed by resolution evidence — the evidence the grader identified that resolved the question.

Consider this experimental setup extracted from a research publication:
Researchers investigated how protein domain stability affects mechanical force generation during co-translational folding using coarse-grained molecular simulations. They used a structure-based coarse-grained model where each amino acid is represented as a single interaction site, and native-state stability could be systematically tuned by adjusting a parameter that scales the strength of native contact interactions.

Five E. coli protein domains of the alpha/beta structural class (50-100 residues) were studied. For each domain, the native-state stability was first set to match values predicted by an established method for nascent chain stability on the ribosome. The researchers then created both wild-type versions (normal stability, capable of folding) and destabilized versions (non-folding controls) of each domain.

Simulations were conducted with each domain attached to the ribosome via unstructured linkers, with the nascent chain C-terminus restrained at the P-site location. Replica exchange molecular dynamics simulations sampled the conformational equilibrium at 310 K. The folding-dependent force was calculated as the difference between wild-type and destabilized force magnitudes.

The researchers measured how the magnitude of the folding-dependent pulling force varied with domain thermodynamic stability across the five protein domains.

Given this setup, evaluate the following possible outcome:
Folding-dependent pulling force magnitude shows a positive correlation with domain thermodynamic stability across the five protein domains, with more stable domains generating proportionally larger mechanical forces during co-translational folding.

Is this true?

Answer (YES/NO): NO